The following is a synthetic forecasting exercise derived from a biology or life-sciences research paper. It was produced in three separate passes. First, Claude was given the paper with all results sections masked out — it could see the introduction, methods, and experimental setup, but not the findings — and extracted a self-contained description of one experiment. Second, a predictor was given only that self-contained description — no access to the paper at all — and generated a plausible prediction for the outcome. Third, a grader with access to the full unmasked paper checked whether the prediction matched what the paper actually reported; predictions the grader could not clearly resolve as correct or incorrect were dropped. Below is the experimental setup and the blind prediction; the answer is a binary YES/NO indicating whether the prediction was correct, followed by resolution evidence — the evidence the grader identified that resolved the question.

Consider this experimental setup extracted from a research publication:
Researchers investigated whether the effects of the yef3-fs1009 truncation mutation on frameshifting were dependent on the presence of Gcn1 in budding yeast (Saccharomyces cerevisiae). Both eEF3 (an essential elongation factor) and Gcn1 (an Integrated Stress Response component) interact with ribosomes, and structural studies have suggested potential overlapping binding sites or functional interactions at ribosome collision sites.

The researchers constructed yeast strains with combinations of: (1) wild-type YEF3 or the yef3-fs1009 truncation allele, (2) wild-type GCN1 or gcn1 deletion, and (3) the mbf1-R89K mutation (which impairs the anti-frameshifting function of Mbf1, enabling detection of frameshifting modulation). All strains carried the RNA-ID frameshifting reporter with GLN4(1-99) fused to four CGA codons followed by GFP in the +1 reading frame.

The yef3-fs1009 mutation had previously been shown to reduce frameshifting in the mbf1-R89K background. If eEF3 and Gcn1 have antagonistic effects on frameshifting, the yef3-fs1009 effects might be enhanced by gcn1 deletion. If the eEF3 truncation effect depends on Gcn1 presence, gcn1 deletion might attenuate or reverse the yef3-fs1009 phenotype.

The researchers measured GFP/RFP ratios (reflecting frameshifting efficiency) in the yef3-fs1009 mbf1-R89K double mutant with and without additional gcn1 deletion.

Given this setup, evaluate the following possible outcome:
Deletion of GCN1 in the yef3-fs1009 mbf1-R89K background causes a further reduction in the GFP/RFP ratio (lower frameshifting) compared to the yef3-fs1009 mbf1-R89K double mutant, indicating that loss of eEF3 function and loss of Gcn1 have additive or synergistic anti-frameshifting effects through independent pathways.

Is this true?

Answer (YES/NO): NO